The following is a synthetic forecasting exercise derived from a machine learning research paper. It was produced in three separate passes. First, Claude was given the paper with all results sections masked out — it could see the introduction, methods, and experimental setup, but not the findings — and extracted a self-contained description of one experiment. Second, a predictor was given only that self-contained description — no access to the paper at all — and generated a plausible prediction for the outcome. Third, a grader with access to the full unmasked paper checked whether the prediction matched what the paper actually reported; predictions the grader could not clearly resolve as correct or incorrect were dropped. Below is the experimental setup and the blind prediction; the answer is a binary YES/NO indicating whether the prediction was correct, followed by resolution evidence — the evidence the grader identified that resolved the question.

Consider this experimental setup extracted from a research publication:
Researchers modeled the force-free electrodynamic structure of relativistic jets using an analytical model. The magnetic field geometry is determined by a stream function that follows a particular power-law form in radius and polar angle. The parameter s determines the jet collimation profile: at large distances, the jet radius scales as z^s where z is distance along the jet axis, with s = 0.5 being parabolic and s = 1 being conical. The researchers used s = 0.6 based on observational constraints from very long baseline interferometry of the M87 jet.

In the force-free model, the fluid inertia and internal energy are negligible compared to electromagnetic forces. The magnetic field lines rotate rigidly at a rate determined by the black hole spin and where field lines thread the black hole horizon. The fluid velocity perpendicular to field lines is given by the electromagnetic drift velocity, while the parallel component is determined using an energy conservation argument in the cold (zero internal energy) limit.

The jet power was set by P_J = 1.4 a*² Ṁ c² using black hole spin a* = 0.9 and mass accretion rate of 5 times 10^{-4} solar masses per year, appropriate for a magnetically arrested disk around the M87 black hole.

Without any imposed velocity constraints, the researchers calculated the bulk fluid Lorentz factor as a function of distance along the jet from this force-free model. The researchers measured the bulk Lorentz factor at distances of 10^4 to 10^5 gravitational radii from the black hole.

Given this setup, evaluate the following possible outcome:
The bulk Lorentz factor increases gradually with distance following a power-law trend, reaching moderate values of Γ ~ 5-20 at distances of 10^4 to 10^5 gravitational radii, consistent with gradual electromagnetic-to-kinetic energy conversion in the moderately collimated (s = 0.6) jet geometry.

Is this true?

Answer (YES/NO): NO